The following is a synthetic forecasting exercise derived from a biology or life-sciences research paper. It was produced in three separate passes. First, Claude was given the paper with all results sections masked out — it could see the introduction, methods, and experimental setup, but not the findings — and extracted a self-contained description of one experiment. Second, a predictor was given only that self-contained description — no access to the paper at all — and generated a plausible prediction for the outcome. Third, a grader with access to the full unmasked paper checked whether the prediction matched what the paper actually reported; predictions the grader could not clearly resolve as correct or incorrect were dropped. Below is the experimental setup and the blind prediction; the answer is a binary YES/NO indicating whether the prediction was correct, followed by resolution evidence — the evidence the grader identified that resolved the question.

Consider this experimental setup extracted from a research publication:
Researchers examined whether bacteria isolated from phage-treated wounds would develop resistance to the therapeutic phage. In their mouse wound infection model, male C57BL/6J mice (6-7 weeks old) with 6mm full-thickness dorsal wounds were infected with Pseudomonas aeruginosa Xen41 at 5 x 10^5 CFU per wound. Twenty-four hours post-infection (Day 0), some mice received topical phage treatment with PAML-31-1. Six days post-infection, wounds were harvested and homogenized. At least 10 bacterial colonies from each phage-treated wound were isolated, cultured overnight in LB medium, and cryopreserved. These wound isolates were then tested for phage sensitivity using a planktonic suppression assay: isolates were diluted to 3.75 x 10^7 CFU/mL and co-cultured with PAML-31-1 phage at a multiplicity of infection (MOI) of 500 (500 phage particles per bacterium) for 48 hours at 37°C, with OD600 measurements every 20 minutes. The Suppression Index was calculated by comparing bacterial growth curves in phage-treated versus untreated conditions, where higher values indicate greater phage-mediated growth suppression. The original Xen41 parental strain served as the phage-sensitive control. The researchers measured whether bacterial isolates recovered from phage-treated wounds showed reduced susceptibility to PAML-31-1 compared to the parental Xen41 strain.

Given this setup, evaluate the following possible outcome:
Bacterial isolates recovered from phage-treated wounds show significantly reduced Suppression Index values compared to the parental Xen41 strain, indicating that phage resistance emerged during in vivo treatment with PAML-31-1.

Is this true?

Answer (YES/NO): YES